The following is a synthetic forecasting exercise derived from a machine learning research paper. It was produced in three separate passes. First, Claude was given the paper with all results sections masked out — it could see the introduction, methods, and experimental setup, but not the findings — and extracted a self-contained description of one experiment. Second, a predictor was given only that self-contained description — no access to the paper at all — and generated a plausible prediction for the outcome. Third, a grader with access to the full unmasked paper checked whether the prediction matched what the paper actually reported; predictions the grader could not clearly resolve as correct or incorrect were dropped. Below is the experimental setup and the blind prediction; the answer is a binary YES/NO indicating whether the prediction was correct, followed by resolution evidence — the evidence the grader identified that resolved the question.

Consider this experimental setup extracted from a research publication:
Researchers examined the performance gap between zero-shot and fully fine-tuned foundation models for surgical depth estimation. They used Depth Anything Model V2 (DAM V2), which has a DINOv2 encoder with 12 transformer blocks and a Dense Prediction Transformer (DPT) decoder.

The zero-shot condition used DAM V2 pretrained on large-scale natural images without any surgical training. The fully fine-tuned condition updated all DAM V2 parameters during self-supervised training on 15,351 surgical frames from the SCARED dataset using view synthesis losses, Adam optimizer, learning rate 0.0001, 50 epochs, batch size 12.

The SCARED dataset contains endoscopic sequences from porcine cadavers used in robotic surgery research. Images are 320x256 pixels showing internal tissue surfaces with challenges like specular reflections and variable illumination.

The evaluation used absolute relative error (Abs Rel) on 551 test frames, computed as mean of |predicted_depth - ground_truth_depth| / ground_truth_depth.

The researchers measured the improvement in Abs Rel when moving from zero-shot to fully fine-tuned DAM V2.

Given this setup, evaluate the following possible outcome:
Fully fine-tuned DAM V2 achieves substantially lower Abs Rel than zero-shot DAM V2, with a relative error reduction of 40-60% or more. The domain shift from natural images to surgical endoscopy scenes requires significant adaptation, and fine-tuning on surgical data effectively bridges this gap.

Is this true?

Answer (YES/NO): NO